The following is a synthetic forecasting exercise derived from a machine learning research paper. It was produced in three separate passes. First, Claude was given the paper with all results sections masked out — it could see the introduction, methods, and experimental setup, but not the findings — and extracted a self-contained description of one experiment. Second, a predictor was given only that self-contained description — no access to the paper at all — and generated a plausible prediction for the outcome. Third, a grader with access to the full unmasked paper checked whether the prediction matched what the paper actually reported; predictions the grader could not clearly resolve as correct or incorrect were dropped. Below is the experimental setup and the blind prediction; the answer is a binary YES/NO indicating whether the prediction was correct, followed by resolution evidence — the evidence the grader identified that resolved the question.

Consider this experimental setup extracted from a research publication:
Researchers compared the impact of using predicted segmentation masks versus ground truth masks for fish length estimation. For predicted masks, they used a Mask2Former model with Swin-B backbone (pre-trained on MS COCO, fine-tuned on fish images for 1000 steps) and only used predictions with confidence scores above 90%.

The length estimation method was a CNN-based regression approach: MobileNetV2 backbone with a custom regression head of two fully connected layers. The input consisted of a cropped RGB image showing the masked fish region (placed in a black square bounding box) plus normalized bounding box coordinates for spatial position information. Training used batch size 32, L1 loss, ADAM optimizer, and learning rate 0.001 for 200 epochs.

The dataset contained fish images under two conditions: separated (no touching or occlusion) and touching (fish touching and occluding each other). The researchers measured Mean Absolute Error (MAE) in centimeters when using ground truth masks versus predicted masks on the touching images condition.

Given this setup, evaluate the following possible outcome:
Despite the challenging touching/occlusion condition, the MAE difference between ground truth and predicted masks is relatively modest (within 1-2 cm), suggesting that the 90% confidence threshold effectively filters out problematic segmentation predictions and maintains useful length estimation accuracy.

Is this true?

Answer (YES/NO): YES